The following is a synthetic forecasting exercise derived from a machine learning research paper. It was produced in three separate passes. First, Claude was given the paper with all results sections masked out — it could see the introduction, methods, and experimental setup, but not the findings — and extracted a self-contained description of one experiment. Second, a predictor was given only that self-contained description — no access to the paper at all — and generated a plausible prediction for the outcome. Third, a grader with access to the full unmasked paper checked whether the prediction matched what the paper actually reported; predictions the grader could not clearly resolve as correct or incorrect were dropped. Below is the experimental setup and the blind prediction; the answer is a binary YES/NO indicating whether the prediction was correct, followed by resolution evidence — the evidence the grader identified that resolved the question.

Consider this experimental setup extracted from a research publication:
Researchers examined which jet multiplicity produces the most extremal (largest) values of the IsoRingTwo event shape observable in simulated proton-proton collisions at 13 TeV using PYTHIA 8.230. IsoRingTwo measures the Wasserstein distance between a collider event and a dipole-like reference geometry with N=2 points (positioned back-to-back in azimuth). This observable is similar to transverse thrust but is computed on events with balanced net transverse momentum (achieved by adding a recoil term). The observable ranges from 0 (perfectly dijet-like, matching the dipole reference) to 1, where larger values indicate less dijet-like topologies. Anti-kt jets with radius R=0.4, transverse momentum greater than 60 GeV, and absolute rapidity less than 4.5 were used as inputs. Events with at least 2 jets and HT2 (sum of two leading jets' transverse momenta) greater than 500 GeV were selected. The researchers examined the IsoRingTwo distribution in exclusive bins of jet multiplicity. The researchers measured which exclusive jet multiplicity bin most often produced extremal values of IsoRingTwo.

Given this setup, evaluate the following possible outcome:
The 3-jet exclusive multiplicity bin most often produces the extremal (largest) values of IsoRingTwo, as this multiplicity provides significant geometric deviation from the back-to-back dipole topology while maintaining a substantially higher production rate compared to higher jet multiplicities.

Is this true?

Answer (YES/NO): YES